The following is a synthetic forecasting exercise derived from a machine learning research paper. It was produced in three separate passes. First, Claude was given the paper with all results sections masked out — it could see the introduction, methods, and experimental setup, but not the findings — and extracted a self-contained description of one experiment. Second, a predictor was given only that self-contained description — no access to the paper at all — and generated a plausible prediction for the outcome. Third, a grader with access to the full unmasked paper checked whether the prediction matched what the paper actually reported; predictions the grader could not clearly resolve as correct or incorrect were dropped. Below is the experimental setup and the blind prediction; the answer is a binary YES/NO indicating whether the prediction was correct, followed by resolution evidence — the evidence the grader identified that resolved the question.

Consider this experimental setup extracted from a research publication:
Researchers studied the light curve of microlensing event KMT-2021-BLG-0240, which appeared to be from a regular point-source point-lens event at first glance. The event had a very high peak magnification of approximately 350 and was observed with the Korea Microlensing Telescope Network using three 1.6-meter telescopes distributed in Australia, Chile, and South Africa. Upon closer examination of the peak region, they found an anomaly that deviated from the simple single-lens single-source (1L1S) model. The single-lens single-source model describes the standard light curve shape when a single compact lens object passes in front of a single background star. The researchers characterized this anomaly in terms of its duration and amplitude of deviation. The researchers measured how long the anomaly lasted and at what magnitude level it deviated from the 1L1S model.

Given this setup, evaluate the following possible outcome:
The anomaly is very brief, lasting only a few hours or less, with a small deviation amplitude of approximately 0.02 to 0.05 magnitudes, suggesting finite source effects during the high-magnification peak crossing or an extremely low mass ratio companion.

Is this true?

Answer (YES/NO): NO